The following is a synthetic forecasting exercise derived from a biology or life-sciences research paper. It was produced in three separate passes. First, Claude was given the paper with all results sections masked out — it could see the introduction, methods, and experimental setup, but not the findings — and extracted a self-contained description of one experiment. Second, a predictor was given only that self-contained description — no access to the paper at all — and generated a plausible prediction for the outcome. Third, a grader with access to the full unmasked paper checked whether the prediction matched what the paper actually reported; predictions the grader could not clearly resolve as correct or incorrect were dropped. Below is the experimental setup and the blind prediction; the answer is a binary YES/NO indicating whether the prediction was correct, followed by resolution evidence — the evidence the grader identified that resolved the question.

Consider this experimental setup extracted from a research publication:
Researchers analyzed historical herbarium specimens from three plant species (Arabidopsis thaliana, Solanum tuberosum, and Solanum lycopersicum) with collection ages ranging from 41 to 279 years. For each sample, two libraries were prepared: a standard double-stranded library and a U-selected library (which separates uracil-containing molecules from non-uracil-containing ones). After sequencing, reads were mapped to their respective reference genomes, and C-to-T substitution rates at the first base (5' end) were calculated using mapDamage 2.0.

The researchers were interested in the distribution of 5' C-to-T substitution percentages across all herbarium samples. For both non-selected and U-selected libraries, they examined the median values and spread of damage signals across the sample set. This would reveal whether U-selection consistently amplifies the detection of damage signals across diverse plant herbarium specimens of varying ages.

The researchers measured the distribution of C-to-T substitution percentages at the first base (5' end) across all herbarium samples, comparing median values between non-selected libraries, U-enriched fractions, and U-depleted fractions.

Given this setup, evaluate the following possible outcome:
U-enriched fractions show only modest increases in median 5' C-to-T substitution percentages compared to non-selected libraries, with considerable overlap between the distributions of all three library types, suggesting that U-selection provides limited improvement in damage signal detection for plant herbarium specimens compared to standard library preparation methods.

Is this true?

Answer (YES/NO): NO